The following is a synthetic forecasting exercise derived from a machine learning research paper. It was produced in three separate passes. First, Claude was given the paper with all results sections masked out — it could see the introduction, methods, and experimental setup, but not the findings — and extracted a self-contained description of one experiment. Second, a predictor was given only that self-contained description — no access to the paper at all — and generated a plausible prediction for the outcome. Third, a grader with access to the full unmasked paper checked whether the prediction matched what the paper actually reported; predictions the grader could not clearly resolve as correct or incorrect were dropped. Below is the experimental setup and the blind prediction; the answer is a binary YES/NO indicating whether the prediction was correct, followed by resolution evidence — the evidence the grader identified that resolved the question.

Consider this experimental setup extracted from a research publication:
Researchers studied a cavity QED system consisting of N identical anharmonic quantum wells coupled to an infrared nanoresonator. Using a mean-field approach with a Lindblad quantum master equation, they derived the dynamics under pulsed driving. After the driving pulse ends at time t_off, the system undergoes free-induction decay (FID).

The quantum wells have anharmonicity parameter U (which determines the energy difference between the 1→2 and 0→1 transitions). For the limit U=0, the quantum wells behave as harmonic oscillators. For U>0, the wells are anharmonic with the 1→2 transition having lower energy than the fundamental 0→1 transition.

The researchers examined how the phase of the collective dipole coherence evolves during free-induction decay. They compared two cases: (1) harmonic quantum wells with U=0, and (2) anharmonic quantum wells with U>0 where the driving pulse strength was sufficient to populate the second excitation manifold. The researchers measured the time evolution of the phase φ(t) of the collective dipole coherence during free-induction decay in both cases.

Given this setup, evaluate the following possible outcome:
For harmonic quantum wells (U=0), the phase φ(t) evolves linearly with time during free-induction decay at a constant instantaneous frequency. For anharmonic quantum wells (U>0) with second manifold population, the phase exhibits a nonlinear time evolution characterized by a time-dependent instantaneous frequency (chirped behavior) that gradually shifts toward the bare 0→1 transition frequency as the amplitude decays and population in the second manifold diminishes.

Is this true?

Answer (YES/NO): YES